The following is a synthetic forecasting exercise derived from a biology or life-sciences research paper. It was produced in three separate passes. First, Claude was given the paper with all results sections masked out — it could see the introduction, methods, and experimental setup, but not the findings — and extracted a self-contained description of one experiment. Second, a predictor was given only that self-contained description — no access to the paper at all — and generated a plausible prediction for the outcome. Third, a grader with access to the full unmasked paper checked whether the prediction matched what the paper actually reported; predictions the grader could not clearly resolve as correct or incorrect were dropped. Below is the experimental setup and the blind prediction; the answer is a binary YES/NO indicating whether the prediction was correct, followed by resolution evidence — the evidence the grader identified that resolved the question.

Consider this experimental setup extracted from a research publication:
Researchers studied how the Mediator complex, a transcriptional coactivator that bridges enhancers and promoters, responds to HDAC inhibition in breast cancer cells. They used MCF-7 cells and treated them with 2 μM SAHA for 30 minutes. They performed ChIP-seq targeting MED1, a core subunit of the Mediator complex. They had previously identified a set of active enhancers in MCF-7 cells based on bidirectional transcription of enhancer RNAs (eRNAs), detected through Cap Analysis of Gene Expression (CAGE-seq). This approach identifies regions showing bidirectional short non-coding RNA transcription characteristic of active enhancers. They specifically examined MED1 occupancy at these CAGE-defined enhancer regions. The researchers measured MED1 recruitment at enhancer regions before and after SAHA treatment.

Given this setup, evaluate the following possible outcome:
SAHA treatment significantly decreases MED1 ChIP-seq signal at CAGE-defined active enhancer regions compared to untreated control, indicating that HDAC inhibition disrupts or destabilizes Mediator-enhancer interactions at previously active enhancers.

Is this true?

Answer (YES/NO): NO